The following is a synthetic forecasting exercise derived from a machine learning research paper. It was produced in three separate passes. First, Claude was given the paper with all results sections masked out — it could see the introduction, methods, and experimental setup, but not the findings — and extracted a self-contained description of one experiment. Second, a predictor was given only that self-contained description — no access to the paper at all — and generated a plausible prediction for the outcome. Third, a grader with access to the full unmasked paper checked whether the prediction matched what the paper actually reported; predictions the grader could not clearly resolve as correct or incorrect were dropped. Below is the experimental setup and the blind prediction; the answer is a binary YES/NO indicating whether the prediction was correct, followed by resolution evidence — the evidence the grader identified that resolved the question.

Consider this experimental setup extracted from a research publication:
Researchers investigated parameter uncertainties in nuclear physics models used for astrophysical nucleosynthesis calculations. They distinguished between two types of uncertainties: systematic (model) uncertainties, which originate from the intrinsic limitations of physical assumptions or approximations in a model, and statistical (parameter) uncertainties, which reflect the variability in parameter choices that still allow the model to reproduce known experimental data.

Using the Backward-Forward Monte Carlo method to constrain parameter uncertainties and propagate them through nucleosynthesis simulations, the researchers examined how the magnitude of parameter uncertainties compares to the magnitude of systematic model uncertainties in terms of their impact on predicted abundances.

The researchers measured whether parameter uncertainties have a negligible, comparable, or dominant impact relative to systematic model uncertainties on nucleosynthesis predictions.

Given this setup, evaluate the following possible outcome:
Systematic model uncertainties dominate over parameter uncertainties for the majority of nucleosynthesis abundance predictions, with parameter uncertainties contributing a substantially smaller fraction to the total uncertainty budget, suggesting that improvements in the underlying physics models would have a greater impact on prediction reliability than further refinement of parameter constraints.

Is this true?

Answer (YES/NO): NO